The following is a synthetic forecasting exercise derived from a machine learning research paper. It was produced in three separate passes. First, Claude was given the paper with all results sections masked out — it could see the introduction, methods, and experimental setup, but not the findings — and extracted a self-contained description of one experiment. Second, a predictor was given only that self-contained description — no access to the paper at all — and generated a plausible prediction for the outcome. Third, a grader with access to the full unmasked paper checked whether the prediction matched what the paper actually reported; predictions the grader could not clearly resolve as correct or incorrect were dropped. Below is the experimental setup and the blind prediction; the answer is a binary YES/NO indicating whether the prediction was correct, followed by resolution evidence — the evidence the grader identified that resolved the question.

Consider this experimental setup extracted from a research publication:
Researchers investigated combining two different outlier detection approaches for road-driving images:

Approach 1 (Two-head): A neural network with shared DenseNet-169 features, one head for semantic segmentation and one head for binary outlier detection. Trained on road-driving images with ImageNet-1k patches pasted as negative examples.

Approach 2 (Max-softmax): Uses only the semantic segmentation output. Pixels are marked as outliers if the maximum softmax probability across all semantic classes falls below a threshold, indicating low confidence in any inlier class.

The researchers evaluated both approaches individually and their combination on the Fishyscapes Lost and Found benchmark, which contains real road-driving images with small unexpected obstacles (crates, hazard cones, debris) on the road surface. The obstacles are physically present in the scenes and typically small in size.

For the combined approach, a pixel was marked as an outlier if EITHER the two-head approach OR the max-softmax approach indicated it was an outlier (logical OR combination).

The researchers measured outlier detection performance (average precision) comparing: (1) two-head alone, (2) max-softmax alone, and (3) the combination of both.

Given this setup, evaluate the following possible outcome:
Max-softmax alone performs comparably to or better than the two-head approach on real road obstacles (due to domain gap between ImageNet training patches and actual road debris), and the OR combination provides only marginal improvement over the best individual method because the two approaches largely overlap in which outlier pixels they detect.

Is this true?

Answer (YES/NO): NO